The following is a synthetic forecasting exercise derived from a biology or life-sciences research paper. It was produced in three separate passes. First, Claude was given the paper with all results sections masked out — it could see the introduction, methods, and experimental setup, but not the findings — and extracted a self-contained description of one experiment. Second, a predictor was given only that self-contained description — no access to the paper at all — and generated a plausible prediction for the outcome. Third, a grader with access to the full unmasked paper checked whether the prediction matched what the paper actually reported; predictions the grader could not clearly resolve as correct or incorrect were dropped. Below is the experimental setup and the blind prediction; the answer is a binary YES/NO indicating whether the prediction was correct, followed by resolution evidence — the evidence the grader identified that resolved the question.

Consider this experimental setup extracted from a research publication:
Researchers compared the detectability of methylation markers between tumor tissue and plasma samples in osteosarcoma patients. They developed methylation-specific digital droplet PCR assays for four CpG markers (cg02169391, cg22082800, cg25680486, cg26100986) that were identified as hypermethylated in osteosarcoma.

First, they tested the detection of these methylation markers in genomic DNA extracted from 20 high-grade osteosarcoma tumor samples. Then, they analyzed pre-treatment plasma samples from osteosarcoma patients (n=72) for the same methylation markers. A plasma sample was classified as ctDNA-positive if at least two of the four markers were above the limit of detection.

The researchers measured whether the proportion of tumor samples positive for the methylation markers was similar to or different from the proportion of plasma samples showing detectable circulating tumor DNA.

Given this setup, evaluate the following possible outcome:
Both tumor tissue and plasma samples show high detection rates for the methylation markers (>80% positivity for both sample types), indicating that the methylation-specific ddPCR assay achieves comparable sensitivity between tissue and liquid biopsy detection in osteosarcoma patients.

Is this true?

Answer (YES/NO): NO